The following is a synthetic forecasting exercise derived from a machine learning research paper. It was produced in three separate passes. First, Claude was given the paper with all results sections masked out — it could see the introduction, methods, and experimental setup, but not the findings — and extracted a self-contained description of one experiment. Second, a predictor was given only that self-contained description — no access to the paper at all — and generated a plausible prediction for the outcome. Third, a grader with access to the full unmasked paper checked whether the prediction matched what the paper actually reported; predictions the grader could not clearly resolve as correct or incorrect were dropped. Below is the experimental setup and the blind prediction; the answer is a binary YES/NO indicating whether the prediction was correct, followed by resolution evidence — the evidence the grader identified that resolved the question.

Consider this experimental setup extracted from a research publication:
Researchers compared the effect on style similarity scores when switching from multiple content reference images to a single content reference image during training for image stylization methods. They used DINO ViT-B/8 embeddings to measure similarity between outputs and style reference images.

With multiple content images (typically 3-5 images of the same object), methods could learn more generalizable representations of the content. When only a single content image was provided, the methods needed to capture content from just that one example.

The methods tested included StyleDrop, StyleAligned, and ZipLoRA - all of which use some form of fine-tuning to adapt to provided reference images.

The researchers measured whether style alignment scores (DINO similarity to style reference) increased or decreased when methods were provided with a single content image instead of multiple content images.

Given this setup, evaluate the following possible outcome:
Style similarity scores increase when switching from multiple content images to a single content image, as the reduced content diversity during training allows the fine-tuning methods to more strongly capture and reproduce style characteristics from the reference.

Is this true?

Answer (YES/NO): NO